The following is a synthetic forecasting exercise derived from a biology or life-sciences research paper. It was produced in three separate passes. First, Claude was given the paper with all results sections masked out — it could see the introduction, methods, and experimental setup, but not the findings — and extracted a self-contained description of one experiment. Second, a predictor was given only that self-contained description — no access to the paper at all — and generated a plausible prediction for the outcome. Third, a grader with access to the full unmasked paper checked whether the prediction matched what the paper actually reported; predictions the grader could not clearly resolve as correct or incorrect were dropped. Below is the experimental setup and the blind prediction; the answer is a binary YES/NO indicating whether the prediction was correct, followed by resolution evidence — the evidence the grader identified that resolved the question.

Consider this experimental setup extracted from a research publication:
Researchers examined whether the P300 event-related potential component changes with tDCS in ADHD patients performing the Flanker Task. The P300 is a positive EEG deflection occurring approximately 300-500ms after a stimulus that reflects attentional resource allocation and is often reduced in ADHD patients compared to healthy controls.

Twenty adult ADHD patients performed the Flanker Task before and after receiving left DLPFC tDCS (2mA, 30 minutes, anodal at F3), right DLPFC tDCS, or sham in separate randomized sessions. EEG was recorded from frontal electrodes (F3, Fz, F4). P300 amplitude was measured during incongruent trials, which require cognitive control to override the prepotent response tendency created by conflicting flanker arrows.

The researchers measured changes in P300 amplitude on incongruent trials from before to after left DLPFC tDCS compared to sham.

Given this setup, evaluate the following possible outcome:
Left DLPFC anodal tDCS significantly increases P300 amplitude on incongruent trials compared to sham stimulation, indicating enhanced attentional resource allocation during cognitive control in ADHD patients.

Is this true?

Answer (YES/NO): YES